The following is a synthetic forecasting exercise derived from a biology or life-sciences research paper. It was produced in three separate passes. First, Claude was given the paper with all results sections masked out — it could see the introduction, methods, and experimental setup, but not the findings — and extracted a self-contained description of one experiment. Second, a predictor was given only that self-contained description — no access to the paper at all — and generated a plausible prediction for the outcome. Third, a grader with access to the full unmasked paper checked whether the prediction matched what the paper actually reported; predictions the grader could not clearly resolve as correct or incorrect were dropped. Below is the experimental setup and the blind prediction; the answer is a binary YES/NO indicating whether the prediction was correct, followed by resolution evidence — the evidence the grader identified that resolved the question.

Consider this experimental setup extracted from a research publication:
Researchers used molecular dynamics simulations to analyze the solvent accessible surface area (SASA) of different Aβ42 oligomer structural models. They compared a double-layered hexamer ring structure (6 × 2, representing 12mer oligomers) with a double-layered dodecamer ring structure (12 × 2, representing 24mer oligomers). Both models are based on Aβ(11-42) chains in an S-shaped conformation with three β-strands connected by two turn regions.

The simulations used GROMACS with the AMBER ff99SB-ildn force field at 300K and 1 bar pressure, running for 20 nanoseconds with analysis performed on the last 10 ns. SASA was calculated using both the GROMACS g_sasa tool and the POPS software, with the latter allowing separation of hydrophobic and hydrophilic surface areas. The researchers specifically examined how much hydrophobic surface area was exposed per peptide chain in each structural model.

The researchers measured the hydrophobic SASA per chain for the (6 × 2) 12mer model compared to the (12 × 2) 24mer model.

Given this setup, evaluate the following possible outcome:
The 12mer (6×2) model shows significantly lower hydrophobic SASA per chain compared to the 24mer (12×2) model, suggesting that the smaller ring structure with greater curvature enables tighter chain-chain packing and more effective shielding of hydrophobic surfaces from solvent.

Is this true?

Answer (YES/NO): NO